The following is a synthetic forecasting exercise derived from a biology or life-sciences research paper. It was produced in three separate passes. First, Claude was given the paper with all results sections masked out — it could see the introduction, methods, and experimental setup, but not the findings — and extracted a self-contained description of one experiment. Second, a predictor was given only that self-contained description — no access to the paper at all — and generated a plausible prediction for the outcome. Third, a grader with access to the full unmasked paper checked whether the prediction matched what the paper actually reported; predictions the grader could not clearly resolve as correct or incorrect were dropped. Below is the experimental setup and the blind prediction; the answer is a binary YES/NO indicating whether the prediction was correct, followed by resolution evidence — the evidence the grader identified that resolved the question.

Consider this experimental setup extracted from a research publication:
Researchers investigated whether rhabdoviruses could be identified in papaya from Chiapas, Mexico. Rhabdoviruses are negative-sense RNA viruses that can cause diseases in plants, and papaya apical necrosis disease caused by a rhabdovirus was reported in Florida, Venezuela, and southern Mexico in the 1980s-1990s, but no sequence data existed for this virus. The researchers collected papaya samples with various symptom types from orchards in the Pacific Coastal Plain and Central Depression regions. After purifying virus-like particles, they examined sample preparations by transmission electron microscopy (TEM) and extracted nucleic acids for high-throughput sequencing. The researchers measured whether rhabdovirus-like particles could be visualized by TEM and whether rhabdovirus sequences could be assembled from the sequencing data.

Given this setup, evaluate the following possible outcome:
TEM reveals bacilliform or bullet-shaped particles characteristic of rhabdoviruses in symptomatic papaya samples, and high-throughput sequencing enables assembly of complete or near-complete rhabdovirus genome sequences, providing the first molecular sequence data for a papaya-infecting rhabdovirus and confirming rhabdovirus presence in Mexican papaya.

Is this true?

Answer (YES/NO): NO